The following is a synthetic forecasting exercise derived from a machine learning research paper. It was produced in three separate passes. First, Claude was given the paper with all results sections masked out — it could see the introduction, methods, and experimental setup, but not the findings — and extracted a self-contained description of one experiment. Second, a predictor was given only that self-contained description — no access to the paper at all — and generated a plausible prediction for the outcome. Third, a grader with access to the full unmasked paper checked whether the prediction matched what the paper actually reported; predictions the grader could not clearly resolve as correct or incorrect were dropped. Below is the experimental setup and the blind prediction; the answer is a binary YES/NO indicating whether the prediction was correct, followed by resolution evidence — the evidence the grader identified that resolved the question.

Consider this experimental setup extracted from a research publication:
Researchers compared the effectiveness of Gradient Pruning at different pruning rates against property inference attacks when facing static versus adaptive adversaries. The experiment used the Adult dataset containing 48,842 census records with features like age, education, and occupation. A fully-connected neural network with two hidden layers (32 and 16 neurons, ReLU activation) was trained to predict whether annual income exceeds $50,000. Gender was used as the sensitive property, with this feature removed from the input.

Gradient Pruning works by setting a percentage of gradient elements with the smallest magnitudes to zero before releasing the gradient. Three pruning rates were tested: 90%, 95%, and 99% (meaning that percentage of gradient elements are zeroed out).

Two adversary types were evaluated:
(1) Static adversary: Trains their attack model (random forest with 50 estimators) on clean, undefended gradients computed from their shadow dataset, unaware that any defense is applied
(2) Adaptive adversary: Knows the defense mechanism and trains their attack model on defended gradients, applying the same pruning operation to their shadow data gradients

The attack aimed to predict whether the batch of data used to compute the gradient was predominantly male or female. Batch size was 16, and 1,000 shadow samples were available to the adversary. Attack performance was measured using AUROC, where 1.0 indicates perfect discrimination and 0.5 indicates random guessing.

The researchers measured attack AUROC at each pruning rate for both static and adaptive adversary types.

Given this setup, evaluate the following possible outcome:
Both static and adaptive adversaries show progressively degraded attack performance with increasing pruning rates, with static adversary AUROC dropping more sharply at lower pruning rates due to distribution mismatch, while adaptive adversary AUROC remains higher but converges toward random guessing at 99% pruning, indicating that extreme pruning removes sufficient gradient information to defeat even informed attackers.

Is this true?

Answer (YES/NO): NO